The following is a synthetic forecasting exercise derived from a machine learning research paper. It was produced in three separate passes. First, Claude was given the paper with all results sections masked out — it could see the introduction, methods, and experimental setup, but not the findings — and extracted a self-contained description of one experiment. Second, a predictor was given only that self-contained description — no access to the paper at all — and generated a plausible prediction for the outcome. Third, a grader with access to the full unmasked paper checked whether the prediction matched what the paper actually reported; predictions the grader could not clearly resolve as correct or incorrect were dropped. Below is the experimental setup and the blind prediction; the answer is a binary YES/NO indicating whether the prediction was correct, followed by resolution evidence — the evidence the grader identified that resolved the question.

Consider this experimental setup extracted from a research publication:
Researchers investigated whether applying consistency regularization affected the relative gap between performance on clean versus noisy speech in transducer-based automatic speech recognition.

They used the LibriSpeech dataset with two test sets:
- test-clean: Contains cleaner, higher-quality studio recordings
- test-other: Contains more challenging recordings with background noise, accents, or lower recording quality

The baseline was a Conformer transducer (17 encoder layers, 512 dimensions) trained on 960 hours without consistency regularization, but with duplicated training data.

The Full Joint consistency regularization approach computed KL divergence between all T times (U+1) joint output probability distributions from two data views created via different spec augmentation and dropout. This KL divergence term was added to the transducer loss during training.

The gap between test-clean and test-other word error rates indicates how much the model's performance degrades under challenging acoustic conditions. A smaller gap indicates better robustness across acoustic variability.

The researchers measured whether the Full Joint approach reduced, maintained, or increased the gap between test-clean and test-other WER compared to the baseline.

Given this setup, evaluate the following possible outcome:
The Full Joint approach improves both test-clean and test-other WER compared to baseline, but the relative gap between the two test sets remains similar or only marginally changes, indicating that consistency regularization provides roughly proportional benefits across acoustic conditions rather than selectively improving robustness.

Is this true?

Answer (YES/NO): NO